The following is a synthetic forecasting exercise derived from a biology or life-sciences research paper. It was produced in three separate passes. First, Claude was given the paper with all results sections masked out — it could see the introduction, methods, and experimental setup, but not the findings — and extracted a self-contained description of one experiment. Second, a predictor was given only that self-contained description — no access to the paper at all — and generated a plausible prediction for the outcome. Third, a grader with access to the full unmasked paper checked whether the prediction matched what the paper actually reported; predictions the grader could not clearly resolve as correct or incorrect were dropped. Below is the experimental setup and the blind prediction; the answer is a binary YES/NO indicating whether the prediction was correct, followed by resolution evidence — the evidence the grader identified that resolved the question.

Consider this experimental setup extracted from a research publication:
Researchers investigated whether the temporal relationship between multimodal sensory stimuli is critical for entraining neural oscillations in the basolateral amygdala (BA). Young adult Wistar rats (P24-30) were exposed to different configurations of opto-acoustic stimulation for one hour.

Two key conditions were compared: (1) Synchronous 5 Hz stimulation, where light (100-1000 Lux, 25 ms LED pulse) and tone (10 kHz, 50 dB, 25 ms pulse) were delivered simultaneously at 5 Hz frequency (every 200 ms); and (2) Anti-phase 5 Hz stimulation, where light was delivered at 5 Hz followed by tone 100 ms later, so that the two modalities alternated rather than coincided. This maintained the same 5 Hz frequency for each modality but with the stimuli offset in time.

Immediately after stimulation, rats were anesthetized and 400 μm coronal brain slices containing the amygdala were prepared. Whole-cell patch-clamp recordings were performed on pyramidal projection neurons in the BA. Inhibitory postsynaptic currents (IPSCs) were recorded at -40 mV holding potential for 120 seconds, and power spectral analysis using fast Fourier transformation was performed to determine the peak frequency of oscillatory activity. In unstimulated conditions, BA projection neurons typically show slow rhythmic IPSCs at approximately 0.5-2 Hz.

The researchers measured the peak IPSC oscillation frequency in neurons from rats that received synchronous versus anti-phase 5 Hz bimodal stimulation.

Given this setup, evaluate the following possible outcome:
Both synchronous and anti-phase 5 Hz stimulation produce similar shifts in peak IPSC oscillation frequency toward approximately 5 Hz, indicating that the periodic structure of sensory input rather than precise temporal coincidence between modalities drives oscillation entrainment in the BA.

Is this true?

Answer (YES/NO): NO